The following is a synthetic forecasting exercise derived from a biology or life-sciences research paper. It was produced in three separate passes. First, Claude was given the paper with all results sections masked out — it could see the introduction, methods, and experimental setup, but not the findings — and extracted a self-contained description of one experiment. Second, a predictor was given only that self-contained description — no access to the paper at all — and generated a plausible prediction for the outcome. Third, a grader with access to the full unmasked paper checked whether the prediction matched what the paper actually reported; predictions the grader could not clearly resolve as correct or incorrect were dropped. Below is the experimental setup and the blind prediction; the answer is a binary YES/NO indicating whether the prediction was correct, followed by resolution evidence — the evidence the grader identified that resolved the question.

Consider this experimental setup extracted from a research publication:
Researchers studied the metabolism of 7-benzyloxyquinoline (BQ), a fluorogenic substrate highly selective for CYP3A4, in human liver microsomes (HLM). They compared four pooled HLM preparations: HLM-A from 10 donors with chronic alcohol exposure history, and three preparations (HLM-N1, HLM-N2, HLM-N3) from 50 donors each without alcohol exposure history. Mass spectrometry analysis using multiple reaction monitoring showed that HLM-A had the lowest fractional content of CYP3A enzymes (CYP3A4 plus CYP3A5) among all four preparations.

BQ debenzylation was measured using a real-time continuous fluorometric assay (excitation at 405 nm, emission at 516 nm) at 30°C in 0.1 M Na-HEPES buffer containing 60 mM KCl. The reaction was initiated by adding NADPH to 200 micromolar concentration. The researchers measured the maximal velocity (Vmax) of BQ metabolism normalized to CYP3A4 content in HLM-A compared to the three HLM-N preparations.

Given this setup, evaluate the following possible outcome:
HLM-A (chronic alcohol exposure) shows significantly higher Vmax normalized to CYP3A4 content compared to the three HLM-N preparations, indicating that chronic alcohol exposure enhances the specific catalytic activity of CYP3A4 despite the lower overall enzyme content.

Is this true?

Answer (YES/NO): YES